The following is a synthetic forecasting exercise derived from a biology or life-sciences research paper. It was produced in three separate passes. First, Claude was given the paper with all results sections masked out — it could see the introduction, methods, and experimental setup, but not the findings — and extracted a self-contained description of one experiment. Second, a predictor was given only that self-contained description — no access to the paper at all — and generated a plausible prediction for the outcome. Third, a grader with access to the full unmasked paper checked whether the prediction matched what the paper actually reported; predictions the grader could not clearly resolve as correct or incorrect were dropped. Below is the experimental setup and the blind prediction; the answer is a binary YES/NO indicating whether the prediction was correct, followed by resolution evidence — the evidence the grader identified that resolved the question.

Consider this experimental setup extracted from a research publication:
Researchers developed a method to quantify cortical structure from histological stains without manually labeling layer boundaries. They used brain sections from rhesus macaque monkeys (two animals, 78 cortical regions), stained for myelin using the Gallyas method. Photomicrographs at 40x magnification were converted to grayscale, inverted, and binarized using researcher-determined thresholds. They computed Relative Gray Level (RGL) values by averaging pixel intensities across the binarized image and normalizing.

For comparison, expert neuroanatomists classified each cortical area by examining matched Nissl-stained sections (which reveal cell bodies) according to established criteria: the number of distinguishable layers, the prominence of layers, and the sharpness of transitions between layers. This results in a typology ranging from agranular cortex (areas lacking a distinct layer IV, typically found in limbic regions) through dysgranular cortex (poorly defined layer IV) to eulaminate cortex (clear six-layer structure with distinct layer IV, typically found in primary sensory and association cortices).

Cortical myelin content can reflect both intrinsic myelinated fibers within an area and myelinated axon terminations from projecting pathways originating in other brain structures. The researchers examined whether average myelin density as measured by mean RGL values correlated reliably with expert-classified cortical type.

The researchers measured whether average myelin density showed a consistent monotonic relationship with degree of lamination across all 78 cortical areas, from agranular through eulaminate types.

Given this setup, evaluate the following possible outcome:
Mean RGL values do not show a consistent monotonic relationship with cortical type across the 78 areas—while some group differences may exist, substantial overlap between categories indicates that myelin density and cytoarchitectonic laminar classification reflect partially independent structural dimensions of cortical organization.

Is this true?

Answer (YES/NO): NO